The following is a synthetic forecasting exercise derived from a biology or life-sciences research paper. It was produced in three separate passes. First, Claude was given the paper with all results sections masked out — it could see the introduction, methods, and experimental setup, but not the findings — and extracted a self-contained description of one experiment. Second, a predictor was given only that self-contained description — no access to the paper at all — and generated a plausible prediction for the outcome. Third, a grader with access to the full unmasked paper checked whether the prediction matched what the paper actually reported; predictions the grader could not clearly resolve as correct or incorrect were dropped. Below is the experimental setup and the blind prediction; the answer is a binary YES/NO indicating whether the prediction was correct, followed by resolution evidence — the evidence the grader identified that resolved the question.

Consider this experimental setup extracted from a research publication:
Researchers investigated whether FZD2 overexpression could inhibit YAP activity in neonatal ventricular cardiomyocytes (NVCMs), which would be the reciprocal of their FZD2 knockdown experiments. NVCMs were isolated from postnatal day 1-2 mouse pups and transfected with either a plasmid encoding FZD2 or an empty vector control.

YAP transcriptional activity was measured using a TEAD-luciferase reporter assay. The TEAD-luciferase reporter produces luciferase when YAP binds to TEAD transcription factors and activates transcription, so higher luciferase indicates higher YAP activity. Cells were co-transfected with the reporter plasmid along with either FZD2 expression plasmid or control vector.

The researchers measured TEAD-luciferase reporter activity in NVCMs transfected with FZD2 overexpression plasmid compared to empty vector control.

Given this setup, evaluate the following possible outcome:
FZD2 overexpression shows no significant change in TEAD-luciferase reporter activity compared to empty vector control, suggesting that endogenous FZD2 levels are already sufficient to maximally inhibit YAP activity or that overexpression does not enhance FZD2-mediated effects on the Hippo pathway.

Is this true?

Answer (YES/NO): NO